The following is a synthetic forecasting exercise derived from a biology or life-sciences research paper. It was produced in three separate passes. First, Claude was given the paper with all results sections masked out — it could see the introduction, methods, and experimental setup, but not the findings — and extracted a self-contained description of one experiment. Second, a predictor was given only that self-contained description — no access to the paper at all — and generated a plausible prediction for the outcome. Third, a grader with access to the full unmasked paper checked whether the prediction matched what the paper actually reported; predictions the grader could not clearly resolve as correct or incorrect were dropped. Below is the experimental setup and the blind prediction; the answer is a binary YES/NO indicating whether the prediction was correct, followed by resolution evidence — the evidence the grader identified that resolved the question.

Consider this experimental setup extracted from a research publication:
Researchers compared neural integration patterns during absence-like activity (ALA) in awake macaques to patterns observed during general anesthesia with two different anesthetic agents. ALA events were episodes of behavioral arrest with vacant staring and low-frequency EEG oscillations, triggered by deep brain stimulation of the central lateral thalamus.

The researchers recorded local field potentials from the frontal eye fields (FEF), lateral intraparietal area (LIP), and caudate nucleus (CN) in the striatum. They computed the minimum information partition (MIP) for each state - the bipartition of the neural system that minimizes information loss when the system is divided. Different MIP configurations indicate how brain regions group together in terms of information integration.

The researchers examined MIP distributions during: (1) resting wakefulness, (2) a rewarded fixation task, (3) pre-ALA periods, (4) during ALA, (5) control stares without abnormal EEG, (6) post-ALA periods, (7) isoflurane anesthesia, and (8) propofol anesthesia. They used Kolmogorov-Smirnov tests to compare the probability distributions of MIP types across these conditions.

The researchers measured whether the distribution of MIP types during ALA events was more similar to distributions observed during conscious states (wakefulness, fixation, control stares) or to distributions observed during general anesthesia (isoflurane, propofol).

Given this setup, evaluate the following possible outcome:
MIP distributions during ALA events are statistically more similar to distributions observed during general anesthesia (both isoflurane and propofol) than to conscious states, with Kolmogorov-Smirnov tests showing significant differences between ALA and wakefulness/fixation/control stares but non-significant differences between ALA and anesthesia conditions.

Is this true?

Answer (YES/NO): YES